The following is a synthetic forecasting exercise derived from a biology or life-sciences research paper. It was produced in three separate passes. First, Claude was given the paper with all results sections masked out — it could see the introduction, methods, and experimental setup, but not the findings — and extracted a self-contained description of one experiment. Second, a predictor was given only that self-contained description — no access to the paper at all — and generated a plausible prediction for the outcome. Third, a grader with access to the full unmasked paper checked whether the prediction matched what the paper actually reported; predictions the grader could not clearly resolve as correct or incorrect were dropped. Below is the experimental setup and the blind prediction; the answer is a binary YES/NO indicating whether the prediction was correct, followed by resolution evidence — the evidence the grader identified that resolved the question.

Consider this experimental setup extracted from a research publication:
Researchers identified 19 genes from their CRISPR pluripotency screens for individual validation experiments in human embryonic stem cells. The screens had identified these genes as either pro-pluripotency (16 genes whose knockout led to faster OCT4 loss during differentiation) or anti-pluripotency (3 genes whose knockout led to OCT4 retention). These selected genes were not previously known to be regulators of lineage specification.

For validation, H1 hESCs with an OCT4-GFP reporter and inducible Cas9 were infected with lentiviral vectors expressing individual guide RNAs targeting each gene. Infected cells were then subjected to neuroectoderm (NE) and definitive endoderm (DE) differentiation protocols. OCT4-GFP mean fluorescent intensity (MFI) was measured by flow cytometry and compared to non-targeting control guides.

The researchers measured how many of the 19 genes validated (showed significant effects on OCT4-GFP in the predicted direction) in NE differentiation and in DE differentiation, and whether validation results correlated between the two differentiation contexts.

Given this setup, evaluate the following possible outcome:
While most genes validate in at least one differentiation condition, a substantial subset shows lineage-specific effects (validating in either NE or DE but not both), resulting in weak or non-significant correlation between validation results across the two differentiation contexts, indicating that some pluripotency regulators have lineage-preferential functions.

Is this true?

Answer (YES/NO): NO